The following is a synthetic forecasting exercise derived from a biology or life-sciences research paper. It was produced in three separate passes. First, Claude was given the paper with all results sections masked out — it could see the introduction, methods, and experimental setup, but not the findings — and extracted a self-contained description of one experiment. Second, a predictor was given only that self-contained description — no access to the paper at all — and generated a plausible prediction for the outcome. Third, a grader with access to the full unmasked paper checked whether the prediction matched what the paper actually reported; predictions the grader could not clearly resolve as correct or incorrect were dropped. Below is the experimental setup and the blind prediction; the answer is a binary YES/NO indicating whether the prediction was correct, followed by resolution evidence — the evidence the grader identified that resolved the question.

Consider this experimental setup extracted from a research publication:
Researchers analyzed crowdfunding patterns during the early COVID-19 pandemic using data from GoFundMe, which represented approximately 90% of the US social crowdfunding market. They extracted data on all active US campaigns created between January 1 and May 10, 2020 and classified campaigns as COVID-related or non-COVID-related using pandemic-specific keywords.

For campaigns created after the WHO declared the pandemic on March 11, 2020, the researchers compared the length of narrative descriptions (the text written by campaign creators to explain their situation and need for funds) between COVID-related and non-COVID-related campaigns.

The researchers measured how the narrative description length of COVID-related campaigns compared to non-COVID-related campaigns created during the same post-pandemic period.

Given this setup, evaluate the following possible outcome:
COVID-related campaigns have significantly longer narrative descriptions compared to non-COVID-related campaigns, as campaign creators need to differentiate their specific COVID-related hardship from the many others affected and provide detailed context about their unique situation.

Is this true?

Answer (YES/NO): YES